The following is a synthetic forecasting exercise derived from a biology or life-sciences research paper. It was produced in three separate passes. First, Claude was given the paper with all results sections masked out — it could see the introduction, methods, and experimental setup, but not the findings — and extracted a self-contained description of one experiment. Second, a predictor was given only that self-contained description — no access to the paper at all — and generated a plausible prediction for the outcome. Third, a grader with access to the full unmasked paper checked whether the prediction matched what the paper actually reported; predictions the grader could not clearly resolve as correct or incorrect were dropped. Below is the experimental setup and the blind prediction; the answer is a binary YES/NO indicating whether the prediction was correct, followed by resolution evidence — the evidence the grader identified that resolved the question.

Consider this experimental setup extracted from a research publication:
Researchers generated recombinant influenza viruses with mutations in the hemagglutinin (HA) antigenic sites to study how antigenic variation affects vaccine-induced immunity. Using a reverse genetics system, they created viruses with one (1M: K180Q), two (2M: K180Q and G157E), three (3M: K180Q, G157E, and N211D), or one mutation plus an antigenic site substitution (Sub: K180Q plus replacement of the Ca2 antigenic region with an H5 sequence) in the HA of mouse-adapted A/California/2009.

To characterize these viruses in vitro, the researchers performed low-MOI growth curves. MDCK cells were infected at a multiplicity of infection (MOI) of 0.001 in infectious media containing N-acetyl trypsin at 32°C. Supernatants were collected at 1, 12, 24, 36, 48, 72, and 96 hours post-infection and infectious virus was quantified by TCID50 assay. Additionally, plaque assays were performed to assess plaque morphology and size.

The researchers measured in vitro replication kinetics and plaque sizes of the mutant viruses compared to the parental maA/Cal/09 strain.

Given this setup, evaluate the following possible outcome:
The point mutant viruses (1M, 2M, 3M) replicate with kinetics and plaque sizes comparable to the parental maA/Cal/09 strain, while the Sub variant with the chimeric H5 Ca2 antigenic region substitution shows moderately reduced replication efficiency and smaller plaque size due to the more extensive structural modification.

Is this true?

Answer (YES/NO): NO